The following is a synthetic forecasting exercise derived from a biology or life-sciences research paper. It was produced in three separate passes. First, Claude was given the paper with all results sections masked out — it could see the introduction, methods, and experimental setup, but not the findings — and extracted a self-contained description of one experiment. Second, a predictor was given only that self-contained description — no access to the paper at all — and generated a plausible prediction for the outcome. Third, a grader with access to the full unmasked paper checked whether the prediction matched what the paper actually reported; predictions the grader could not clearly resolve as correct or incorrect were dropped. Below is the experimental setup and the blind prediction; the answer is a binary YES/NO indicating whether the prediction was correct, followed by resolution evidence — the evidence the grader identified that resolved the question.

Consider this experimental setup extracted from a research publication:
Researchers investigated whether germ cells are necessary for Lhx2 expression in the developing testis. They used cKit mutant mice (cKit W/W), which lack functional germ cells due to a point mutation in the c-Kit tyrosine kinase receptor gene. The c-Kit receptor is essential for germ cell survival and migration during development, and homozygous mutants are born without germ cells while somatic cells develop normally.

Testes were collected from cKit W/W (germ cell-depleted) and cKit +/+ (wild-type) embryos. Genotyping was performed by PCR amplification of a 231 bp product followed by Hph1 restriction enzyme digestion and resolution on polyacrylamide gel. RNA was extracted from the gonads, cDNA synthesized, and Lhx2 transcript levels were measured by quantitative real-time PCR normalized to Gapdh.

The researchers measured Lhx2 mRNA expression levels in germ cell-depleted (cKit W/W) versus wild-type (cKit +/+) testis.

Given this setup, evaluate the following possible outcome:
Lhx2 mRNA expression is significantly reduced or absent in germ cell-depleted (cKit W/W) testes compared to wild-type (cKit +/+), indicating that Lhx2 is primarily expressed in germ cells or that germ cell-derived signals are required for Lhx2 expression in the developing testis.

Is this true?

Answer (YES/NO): YES